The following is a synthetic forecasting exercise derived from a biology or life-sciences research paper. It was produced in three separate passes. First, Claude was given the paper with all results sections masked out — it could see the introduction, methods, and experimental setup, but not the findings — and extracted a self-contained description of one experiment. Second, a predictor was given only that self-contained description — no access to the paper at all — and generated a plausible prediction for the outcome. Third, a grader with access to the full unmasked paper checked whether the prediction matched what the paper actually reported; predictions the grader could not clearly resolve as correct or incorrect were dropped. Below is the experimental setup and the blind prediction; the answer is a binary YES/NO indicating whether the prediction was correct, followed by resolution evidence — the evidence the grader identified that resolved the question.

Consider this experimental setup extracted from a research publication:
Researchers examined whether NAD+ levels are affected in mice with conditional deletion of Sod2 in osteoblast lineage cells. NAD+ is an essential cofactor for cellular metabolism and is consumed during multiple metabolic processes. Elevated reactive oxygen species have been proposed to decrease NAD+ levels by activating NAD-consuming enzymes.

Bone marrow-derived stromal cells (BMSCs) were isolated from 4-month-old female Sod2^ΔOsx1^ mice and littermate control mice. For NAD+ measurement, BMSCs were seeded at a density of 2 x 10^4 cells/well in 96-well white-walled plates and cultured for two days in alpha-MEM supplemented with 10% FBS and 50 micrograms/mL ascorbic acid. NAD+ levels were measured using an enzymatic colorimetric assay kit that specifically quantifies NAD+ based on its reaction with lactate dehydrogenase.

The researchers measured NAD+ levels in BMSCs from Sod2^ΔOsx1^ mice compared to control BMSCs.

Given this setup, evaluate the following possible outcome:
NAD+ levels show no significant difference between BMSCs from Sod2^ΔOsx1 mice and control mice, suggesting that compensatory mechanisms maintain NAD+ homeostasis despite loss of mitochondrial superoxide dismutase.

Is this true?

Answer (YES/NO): NO